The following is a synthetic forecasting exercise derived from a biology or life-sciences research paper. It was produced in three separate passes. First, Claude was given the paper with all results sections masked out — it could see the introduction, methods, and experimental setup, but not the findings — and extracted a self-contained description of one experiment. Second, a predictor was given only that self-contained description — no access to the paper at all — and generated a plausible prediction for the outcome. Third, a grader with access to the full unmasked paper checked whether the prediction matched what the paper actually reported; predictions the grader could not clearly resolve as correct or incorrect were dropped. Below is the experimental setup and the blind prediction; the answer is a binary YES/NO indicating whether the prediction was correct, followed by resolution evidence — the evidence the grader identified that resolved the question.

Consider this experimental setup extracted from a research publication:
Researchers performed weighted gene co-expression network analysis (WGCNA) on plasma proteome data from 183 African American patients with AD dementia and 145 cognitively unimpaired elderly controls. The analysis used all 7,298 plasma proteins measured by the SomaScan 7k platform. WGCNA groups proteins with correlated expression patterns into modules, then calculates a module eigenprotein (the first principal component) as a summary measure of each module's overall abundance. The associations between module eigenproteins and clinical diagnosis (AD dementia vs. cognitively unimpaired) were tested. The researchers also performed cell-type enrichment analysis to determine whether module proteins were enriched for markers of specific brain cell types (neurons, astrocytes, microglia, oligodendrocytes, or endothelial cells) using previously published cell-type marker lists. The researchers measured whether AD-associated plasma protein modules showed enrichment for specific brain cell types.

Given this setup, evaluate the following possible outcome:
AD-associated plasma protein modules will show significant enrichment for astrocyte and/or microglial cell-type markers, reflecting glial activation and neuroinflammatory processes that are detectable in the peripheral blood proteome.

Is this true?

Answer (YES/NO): YES